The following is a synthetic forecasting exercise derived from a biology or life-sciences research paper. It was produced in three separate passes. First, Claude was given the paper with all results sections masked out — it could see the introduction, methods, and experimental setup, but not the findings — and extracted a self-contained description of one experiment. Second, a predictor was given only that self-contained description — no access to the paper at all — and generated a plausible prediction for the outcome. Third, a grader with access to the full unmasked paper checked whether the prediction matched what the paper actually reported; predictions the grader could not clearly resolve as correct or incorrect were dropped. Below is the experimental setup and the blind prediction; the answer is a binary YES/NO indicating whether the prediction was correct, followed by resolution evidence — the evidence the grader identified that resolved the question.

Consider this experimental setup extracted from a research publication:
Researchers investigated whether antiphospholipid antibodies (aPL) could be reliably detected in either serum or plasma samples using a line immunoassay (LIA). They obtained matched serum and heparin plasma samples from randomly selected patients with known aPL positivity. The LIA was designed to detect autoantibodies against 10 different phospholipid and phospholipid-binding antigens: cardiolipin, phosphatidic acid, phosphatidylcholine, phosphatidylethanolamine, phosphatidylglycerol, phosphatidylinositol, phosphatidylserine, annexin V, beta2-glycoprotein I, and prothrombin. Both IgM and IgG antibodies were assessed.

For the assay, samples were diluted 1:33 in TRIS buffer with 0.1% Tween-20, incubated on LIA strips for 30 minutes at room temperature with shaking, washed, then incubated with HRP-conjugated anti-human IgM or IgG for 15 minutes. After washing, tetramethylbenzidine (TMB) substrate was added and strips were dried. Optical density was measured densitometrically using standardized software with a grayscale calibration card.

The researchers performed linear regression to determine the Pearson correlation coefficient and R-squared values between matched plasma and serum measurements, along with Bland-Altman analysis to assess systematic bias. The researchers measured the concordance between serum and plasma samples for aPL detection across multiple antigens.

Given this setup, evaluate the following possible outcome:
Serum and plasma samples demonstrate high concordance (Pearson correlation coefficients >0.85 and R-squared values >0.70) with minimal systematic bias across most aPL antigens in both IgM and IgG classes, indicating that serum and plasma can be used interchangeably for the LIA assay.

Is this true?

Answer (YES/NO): YES